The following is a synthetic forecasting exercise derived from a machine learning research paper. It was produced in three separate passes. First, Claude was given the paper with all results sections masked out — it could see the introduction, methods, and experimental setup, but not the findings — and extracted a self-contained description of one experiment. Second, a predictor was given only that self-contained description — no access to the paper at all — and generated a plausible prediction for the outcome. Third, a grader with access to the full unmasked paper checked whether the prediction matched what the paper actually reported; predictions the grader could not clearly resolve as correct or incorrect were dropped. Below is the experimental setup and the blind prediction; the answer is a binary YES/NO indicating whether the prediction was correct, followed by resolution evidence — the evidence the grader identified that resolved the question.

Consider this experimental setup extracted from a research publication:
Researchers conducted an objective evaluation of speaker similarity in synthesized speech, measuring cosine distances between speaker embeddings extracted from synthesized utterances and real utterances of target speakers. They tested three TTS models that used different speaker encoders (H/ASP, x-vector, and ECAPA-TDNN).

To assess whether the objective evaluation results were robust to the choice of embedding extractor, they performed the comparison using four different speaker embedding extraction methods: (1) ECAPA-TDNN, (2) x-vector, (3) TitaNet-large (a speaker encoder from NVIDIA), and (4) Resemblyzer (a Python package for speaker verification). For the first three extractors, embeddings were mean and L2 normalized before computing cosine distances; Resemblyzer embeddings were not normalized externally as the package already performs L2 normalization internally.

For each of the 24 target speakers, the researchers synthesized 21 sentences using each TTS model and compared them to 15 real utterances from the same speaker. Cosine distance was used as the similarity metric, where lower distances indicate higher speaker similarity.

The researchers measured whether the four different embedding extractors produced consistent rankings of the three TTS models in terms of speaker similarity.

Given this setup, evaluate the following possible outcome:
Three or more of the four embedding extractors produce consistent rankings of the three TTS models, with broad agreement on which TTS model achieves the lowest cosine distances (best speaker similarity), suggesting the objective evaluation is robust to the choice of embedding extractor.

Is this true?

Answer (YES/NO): YES